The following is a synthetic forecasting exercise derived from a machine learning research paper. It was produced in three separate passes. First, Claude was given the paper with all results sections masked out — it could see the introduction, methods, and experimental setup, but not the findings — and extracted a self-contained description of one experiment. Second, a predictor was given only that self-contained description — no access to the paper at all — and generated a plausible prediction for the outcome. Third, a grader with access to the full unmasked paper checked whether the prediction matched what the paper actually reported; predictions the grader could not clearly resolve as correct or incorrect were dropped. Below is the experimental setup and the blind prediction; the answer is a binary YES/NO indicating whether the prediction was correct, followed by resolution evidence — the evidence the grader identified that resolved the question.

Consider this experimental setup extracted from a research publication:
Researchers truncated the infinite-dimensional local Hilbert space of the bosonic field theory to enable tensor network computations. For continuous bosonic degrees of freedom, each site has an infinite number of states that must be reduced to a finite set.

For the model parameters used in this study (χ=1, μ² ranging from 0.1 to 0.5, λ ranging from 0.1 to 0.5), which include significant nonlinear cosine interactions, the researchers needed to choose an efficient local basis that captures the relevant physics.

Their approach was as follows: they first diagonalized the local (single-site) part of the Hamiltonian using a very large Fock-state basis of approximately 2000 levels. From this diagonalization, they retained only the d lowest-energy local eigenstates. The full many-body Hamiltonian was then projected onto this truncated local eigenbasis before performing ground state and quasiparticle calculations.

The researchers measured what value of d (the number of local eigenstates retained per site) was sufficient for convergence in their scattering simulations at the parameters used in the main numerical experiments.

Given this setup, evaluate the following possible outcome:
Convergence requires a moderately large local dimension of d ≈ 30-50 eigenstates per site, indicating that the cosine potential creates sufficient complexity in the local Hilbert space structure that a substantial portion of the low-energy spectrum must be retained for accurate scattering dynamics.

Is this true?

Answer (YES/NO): NO